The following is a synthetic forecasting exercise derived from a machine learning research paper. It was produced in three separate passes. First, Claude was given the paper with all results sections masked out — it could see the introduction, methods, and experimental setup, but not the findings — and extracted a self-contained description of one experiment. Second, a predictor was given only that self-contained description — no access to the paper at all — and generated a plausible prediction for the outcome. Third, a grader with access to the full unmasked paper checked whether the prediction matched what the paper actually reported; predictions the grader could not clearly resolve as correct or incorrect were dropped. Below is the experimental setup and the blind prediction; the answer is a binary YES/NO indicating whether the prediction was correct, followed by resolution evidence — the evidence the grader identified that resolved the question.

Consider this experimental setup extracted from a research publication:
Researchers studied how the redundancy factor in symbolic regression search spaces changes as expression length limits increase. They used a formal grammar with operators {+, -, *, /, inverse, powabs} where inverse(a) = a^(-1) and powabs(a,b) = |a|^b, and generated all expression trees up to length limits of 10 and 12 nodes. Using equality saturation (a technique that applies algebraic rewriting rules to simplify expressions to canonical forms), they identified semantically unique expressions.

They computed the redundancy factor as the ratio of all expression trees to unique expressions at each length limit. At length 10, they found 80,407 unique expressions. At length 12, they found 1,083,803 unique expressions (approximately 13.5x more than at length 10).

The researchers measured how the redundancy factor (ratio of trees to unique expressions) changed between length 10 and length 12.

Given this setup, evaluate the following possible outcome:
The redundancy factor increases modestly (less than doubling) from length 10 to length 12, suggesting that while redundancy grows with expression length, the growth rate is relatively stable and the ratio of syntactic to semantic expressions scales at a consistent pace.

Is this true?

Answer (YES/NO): NO